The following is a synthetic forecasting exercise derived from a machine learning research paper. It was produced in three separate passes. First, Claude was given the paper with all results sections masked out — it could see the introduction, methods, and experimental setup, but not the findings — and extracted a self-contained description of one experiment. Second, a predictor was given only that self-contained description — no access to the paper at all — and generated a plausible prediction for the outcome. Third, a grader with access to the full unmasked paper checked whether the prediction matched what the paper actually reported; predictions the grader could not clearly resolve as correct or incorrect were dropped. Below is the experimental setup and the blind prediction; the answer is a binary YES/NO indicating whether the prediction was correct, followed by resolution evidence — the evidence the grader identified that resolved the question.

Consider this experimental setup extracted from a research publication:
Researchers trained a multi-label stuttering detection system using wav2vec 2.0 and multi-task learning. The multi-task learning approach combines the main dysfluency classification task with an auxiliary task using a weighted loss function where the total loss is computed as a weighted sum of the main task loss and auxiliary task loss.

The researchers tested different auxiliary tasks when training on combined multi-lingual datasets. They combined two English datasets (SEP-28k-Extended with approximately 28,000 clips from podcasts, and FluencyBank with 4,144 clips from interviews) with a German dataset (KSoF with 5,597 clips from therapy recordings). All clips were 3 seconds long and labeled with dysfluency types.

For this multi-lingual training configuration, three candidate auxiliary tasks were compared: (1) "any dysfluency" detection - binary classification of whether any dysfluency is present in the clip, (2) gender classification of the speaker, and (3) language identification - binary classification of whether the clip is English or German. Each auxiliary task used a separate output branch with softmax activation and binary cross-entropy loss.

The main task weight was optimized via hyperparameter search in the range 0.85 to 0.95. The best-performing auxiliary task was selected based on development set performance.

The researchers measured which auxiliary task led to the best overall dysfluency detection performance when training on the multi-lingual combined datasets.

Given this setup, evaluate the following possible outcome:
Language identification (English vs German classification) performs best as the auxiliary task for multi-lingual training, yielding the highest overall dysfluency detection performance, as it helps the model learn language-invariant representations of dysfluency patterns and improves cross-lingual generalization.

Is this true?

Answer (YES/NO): YES